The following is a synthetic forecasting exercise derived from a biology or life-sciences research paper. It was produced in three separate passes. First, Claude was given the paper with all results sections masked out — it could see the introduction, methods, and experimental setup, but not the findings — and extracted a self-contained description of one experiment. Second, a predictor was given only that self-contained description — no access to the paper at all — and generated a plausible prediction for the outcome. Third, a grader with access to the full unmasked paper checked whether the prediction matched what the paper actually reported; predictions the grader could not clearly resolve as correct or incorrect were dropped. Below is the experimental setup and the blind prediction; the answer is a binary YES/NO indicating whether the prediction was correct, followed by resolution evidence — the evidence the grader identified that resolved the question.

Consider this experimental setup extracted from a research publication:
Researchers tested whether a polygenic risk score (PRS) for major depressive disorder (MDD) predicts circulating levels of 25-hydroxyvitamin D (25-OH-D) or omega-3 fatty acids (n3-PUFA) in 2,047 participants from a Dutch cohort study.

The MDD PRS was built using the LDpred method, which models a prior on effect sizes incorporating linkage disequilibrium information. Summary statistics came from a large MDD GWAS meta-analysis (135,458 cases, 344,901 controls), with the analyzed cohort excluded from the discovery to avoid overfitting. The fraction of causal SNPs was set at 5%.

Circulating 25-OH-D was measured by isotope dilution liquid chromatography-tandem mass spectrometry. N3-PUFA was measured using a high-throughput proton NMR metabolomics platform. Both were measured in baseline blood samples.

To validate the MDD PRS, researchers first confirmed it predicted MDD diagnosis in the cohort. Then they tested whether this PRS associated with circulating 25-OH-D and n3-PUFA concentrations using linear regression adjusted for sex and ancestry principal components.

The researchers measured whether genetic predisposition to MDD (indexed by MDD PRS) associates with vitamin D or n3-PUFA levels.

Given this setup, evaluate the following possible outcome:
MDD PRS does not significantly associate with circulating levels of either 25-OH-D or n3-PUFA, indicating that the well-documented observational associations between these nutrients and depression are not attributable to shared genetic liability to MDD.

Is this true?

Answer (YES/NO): YES